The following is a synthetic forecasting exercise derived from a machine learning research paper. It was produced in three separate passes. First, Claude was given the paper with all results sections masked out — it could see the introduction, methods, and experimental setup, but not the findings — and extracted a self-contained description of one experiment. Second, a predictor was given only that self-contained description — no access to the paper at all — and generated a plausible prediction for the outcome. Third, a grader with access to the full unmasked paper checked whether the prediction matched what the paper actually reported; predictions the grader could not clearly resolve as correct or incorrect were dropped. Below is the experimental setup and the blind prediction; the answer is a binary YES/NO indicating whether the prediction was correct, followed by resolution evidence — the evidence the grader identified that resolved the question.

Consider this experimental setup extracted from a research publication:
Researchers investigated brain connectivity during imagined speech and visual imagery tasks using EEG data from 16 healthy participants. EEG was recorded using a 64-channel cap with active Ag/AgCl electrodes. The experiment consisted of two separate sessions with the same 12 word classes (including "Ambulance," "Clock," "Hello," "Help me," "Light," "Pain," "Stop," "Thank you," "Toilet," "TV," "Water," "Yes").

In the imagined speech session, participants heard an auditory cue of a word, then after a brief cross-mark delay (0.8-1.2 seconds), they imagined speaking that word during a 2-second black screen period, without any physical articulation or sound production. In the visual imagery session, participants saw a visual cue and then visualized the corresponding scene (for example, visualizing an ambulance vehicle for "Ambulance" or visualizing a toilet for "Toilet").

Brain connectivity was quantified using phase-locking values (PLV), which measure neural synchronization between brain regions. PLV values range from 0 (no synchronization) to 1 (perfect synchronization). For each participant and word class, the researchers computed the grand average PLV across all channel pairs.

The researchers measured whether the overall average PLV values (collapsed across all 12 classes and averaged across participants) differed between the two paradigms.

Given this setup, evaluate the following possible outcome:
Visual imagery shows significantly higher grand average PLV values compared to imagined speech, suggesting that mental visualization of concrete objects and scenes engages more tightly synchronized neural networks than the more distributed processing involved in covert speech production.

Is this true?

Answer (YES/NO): NO